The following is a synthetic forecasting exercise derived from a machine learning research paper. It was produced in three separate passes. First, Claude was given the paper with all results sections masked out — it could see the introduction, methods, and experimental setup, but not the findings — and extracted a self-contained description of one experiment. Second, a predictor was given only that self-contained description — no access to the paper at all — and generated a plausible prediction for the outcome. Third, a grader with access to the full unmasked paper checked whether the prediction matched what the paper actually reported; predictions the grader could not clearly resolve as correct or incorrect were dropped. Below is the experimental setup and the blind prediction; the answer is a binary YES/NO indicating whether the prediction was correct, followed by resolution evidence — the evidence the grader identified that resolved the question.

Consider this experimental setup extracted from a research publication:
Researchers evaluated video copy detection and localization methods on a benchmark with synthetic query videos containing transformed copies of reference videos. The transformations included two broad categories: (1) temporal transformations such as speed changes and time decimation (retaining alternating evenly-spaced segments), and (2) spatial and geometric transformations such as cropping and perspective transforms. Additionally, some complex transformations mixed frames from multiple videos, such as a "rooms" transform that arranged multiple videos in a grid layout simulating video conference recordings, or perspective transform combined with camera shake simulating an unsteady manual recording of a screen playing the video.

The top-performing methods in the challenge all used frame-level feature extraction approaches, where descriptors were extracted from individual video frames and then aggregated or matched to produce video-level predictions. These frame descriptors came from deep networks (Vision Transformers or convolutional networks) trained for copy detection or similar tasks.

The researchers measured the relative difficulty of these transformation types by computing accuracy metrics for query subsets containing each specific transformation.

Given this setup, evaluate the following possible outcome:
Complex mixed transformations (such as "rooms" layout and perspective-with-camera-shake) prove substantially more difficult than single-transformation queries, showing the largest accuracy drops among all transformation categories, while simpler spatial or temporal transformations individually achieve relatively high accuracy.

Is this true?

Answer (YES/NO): NO